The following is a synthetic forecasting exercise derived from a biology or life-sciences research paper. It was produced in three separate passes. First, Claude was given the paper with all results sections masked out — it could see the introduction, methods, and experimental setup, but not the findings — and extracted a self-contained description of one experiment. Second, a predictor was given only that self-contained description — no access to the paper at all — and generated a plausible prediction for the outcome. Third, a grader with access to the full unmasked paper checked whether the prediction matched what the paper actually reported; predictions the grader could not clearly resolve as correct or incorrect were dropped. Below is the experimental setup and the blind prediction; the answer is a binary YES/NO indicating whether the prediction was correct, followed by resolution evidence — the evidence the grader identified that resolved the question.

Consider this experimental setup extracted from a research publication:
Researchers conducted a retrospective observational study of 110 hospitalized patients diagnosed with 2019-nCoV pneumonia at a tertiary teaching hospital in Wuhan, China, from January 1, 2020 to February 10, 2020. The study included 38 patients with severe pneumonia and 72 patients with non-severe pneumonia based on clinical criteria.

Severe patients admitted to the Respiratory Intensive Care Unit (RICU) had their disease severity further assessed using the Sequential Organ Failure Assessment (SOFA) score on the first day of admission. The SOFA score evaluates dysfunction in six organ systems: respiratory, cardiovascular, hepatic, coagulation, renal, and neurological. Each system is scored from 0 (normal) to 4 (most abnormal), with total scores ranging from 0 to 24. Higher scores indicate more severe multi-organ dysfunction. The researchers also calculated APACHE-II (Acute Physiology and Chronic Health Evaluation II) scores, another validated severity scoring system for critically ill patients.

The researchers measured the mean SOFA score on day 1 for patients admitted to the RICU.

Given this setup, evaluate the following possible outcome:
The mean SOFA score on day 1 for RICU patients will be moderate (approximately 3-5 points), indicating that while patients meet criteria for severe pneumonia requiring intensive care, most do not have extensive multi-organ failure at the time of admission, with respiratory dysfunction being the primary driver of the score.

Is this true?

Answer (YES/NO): NO